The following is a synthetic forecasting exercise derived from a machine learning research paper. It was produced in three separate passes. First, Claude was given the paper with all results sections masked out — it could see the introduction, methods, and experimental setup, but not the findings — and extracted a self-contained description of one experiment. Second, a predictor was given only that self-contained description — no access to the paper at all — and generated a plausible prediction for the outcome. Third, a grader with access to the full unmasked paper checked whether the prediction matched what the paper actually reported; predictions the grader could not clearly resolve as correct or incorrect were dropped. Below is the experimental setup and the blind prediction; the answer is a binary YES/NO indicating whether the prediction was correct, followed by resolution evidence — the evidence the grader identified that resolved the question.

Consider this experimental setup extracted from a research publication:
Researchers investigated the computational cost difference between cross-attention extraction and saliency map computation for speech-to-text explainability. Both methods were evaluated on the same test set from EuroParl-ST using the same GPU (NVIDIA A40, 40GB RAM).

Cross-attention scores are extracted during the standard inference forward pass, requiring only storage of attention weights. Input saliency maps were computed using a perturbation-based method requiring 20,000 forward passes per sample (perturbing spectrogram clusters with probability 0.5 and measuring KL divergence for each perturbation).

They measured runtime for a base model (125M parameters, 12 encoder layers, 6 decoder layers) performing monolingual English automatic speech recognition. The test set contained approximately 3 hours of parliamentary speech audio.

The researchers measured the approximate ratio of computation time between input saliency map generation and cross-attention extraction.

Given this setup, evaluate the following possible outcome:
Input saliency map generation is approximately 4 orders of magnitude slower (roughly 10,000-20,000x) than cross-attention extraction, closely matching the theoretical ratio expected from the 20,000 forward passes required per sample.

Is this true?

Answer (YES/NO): NO